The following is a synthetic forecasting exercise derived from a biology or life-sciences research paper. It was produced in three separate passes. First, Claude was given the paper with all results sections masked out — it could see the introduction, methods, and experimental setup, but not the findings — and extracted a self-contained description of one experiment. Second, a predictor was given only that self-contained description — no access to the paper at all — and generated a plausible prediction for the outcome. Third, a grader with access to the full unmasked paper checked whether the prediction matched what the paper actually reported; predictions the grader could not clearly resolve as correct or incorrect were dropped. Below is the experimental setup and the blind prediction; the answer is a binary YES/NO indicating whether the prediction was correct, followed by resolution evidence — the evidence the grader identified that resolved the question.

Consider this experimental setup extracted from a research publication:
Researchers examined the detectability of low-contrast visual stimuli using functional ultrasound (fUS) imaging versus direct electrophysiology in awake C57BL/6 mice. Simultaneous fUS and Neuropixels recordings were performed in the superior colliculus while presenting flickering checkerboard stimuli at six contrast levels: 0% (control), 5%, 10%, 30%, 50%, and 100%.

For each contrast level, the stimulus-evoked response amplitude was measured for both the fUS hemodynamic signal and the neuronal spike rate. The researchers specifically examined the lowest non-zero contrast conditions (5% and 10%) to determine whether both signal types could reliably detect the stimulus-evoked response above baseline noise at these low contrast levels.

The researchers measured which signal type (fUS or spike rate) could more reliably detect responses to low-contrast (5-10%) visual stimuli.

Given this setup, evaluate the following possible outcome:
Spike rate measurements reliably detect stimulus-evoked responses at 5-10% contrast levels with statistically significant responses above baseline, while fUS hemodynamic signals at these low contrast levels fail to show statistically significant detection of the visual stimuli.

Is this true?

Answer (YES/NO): NO